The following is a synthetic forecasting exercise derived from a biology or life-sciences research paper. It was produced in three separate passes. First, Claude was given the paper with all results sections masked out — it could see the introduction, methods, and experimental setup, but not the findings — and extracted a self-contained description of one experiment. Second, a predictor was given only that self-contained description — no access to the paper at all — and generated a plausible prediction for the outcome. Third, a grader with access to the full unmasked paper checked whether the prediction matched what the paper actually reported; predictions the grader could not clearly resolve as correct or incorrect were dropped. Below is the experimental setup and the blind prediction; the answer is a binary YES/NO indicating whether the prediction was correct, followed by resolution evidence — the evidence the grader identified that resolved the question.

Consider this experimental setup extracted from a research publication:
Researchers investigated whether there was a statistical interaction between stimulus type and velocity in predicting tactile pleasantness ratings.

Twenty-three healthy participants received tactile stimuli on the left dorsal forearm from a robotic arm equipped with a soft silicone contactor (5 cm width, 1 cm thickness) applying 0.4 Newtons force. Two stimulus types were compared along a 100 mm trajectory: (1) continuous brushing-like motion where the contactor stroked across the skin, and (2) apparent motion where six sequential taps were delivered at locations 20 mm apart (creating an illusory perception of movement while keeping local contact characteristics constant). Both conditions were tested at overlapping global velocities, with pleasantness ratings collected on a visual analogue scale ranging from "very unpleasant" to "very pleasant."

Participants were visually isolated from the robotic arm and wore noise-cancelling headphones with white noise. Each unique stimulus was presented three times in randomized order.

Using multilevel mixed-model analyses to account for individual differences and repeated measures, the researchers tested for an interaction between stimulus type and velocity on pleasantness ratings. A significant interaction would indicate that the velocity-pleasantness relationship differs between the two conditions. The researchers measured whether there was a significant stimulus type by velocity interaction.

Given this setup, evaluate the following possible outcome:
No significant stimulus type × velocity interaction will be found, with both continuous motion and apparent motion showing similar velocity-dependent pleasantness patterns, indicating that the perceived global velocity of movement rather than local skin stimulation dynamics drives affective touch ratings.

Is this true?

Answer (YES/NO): YES